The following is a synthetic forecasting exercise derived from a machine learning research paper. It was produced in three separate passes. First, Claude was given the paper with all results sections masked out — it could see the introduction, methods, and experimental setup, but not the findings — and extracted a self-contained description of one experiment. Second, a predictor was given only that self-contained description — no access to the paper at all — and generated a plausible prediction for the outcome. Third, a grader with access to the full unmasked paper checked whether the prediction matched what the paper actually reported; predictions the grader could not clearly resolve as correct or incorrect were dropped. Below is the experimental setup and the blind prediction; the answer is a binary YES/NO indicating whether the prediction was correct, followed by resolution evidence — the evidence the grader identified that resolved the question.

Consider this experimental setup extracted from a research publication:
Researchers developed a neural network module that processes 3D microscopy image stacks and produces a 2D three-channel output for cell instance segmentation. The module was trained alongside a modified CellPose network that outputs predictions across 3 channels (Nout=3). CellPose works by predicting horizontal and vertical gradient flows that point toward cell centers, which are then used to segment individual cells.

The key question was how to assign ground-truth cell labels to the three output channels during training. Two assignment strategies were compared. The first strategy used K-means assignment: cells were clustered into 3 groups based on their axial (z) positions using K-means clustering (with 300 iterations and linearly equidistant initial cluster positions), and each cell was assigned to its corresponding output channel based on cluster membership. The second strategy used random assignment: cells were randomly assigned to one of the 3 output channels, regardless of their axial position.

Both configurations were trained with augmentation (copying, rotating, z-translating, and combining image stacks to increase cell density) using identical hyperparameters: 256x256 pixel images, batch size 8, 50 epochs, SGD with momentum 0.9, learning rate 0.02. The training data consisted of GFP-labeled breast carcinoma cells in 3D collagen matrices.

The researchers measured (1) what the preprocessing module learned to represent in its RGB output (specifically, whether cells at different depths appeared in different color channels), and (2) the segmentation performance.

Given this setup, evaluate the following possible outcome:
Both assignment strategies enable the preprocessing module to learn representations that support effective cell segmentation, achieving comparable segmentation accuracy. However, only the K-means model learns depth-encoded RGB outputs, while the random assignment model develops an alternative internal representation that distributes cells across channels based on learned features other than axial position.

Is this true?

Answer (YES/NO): NO